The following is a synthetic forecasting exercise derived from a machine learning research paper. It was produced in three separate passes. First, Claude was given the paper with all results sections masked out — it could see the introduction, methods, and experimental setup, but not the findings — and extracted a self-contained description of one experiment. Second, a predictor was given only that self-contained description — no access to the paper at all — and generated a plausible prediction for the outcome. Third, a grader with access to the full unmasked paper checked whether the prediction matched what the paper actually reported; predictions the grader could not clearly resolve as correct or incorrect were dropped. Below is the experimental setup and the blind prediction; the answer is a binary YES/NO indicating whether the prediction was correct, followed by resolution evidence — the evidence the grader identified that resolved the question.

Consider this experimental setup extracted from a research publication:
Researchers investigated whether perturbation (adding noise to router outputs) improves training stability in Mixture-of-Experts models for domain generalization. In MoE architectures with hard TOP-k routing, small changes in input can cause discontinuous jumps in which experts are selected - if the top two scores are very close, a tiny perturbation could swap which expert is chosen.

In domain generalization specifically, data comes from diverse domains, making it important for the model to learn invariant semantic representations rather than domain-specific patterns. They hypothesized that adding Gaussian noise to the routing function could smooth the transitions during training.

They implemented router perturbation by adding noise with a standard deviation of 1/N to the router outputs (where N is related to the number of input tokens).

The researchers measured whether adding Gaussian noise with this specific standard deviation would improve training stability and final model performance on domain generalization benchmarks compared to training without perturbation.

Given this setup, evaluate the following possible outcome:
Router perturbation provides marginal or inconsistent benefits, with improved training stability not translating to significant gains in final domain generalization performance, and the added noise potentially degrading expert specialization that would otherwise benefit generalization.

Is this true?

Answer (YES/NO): NO